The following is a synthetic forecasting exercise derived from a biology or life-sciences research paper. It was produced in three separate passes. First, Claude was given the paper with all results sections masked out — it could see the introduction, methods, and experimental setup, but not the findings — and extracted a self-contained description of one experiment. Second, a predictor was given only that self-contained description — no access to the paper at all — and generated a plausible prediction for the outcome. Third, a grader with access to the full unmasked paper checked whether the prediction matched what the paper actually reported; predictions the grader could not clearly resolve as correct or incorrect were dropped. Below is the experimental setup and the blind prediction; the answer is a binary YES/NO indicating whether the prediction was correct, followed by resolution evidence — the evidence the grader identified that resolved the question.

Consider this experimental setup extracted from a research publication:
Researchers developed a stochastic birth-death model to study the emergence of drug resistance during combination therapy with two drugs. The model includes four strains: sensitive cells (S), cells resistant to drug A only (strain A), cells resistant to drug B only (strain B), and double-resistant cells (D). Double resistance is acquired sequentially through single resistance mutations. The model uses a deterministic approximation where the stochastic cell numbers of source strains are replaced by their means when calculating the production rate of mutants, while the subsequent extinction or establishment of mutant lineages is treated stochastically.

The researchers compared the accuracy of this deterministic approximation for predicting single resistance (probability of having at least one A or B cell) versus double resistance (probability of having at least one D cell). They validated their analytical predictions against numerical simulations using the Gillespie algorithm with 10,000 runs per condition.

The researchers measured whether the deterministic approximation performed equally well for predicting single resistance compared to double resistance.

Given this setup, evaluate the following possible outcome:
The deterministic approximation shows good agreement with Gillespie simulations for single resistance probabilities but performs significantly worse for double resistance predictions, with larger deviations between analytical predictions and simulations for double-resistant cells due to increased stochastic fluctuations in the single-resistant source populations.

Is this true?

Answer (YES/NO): YES